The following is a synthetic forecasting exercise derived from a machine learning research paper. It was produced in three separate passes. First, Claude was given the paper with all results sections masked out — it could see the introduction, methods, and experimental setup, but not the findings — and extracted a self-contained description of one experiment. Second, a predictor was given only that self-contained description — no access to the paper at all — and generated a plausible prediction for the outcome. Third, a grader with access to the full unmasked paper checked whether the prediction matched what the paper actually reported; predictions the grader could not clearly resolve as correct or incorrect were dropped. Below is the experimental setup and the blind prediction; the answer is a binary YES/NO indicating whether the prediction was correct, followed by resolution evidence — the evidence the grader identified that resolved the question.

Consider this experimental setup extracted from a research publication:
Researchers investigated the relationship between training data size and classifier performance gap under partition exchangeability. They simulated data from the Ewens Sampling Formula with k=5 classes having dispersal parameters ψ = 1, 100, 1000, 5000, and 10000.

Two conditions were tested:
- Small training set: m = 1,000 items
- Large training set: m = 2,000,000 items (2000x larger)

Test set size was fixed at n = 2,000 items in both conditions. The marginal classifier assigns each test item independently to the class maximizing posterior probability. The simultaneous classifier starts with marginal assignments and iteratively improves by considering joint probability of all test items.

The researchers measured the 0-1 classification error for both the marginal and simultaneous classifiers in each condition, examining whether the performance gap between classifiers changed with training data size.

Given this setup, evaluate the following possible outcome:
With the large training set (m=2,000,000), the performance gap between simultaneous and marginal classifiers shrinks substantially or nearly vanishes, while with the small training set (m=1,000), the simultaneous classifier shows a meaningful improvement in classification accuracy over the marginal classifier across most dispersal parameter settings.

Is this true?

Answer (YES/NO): YES